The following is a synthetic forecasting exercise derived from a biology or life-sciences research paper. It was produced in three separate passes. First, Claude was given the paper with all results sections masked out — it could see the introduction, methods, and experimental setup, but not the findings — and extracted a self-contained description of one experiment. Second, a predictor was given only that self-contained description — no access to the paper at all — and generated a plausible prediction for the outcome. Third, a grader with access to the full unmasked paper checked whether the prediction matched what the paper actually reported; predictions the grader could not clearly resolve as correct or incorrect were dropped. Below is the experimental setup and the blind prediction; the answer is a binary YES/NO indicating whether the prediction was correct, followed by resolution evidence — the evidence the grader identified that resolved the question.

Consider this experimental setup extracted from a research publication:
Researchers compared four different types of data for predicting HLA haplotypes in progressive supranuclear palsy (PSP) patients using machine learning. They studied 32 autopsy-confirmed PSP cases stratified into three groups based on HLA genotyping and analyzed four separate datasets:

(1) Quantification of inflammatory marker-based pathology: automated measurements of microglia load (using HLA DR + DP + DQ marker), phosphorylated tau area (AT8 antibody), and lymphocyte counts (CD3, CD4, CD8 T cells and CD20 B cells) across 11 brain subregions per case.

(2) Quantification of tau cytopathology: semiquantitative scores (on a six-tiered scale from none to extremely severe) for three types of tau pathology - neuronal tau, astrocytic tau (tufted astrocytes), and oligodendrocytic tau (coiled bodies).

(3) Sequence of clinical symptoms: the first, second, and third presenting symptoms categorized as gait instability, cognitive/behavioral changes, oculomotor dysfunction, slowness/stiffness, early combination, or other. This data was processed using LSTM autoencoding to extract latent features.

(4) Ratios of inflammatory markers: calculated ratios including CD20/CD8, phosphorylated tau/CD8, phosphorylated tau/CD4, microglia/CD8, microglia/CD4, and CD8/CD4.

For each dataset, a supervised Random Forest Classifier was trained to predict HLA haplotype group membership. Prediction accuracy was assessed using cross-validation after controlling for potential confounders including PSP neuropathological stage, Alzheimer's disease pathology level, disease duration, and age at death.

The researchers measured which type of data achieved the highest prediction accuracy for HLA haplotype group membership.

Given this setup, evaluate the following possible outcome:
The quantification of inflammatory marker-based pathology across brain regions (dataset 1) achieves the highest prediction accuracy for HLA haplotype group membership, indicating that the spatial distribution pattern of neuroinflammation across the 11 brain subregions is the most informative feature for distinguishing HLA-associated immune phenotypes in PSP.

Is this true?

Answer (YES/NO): NO